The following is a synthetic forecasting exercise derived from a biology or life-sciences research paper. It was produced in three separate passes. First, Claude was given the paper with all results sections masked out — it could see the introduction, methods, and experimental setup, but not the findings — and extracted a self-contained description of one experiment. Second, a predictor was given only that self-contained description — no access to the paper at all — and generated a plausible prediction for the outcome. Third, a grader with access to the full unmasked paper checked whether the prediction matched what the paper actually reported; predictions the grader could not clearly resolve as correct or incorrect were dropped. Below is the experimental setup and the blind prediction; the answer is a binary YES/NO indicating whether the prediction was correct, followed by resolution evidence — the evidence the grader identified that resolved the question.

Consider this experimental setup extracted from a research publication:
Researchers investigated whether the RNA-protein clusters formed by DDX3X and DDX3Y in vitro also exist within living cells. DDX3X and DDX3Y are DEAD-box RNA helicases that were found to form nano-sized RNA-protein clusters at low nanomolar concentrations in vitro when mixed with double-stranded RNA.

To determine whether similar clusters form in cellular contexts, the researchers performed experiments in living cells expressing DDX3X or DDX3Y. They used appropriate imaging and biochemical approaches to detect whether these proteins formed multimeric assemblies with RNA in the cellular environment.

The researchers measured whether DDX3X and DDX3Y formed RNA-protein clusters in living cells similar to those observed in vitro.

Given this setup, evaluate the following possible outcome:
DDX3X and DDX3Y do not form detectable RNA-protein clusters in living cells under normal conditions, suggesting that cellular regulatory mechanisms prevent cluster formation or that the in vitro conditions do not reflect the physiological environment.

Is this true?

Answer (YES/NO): NO